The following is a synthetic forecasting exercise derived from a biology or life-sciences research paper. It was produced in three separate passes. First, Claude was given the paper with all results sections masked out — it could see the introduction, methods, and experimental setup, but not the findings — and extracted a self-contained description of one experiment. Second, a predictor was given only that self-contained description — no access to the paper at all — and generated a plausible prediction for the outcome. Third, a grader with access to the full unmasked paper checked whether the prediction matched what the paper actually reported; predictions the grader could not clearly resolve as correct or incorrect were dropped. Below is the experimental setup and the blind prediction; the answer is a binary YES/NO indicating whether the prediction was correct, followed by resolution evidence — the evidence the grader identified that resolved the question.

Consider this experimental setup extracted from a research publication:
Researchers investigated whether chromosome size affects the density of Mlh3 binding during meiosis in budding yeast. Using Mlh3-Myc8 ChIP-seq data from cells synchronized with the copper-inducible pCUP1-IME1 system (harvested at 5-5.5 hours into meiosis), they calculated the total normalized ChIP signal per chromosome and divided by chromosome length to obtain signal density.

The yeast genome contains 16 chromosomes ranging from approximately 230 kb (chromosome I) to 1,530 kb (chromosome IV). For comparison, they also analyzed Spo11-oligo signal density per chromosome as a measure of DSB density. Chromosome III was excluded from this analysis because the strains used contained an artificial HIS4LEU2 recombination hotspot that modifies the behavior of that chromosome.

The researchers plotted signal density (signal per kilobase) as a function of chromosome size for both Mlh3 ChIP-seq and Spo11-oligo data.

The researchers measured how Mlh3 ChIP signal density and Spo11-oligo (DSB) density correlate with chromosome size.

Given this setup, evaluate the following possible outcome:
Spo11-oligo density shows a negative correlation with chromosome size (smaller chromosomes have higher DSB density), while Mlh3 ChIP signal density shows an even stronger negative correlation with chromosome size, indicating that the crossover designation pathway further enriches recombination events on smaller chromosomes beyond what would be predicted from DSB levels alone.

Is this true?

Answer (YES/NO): NO